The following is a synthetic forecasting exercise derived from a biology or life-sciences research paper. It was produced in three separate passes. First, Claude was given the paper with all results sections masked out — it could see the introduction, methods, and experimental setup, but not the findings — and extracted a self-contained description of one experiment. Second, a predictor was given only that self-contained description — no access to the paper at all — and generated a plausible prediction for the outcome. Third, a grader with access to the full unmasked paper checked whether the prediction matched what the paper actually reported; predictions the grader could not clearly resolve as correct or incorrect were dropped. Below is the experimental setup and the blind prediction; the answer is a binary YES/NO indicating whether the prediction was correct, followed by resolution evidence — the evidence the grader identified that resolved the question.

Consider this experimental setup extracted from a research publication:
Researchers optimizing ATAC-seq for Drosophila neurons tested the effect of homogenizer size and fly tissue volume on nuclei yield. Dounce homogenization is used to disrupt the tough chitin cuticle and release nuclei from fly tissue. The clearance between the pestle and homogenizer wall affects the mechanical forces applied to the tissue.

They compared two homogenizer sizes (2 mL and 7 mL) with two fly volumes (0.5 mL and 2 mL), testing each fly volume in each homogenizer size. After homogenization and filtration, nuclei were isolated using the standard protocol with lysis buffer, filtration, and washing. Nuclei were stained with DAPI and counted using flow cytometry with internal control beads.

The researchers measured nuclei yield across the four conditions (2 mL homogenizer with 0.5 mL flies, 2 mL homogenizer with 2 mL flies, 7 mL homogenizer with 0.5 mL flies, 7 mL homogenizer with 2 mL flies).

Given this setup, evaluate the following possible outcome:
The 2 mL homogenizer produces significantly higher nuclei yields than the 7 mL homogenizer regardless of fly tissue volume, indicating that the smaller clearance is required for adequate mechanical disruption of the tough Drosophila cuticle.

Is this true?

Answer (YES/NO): NO